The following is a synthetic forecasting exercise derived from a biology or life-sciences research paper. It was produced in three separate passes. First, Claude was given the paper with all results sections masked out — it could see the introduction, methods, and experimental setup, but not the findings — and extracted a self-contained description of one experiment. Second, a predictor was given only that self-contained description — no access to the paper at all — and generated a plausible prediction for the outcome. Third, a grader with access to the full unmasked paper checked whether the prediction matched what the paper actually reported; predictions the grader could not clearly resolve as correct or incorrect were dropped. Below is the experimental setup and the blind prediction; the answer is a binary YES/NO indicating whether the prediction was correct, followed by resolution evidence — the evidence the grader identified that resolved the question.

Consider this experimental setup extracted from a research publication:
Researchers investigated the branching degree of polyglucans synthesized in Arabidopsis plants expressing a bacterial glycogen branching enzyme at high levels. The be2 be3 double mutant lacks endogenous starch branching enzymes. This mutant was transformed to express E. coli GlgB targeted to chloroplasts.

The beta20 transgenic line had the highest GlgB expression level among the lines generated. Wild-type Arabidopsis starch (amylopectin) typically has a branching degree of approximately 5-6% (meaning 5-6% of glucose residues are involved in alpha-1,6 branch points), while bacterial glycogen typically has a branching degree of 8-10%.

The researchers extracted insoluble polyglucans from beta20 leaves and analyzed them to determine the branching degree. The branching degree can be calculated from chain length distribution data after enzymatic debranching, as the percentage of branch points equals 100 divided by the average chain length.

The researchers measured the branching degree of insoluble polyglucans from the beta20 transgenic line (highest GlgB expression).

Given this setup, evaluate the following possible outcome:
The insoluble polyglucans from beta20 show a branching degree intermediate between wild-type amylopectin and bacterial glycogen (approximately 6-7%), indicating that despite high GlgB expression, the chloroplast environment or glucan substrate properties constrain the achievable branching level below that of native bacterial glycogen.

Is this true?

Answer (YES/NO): NO